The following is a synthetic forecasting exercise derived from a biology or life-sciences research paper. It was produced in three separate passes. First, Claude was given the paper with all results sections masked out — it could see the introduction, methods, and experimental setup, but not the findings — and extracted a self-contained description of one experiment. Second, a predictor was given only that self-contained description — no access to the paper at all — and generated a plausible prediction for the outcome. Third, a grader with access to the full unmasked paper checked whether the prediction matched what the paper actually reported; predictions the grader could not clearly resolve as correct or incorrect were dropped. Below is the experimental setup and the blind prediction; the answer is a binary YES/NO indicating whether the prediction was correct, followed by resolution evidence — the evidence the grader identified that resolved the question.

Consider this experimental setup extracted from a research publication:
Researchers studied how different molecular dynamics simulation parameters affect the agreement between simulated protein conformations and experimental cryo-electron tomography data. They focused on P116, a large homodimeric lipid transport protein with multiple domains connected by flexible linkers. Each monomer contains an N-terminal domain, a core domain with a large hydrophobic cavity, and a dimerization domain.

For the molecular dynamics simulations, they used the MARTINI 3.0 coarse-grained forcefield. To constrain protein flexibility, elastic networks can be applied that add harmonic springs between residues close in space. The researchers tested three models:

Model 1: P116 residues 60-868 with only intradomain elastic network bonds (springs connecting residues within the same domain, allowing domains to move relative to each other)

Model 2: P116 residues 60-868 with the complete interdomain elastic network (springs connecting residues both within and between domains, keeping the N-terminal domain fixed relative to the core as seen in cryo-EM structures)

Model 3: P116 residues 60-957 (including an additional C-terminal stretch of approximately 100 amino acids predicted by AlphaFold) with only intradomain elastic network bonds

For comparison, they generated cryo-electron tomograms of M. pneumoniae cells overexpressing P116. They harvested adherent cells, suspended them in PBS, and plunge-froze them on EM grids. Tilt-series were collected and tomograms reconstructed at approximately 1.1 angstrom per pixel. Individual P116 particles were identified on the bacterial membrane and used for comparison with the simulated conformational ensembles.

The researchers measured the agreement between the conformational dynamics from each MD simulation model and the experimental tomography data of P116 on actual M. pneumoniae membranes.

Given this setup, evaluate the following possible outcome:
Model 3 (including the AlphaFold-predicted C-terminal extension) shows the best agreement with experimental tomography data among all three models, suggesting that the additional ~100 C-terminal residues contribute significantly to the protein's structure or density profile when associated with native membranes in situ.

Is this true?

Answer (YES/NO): NO